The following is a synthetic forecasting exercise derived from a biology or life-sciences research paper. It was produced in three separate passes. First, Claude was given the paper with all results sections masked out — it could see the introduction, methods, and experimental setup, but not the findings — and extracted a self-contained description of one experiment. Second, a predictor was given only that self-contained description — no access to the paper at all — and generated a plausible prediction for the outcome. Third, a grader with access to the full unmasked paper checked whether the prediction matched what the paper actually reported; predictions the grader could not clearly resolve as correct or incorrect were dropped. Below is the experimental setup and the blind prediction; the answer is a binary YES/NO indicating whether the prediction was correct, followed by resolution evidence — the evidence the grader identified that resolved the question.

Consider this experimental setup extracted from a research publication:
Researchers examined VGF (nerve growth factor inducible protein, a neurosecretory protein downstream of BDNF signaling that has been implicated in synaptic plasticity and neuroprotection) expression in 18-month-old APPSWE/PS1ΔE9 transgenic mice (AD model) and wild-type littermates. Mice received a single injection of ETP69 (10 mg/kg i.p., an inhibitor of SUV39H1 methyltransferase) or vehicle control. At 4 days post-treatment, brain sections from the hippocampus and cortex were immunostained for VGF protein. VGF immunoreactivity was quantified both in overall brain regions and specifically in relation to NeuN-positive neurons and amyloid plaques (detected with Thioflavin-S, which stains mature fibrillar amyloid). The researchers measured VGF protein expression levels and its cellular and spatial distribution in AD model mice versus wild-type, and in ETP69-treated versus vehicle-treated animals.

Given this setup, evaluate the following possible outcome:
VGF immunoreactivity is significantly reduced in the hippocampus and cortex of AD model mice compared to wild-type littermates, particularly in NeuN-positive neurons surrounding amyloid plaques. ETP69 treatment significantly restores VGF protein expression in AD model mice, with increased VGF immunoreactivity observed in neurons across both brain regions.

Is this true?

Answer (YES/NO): NO